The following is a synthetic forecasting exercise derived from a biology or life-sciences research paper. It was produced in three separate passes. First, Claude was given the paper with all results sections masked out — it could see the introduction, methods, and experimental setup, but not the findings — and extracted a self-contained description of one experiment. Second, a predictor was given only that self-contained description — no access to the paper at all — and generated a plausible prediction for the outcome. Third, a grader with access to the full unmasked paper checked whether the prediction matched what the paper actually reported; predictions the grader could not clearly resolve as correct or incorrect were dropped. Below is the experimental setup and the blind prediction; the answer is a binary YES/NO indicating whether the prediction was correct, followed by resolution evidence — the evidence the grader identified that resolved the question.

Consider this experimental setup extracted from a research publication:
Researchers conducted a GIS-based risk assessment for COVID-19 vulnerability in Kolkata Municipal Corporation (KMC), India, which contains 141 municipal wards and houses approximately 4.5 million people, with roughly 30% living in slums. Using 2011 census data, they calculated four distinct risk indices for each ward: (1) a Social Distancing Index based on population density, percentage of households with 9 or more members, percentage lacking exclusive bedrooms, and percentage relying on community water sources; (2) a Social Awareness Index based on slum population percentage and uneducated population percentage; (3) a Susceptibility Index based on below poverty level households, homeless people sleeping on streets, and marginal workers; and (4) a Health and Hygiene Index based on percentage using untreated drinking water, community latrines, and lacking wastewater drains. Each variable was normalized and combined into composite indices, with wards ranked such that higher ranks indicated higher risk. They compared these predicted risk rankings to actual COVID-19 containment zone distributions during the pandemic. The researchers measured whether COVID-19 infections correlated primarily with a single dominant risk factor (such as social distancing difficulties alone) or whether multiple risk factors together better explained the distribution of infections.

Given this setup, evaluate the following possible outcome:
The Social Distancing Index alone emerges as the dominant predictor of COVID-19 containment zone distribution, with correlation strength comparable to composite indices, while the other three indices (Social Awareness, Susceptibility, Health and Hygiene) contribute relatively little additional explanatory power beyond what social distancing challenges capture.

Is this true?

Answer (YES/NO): NO